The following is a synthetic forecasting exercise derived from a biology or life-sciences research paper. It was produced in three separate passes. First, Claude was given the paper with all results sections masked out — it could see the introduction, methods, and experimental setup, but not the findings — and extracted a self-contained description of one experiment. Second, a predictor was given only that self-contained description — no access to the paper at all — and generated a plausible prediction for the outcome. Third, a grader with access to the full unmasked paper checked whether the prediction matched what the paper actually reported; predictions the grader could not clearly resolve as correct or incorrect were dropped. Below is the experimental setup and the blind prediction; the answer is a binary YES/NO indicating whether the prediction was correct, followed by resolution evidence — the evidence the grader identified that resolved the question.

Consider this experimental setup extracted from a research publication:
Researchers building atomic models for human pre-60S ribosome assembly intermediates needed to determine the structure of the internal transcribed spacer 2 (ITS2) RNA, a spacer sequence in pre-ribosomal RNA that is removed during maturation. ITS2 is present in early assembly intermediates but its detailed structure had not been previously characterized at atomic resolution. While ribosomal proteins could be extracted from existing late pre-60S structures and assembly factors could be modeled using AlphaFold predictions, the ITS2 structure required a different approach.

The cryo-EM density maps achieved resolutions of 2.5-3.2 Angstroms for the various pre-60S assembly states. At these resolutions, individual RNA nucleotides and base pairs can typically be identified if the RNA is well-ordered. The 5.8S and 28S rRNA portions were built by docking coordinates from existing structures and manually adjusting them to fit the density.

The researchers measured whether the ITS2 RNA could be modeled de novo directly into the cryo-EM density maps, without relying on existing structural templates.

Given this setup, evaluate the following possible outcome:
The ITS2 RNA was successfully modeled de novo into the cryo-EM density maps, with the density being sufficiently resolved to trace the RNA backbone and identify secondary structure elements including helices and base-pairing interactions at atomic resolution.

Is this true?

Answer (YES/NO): NO